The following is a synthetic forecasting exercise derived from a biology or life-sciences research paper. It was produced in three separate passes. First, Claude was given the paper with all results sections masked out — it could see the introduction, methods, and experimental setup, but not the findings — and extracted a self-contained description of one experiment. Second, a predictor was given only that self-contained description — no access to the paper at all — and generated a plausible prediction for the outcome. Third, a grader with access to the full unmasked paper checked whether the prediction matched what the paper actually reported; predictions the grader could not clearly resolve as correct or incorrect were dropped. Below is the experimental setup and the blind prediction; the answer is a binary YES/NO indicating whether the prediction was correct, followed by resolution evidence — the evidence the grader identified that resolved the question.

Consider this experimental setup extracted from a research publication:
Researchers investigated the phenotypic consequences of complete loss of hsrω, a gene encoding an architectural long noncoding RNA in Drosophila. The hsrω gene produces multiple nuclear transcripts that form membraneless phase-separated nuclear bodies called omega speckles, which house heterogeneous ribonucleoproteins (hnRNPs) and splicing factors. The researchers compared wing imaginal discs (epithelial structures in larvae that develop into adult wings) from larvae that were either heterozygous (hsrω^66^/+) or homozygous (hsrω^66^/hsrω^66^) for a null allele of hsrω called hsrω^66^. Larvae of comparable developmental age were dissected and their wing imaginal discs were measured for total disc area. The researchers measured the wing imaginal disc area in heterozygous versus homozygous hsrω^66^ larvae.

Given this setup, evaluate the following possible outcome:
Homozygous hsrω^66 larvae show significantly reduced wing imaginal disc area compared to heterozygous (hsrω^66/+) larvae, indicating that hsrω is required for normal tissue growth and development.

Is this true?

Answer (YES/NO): YES